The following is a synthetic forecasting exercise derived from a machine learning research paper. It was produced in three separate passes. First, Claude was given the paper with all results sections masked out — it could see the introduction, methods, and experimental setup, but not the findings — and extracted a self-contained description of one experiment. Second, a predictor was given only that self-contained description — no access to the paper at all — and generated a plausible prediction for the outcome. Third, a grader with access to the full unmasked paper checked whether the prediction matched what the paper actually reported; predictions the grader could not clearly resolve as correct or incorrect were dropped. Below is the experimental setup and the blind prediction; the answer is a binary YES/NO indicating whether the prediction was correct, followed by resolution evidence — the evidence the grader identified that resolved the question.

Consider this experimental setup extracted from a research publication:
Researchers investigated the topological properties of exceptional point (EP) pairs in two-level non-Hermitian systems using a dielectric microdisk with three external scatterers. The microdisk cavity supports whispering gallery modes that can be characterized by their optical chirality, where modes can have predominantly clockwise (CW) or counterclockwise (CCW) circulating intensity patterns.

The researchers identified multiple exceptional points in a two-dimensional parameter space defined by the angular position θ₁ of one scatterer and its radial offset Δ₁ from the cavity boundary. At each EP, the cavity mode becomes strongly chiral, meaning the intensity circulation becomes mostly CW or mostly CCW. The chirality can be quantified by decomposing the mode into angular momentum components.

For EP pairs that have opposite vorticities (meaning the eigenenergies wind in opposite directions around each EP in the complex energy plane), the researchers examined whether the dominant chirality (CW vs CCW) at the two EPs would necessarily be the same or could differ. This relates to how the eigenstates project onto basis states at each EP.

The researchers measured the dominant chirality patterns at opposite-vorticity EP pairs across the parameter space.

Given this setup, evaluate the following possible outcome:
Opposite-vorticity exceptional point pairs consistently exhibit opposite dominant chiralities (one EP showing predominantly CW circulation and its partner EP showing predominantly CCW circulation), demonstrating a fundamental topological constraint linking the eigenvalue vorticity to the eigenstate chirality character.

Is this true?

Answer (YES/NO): NO